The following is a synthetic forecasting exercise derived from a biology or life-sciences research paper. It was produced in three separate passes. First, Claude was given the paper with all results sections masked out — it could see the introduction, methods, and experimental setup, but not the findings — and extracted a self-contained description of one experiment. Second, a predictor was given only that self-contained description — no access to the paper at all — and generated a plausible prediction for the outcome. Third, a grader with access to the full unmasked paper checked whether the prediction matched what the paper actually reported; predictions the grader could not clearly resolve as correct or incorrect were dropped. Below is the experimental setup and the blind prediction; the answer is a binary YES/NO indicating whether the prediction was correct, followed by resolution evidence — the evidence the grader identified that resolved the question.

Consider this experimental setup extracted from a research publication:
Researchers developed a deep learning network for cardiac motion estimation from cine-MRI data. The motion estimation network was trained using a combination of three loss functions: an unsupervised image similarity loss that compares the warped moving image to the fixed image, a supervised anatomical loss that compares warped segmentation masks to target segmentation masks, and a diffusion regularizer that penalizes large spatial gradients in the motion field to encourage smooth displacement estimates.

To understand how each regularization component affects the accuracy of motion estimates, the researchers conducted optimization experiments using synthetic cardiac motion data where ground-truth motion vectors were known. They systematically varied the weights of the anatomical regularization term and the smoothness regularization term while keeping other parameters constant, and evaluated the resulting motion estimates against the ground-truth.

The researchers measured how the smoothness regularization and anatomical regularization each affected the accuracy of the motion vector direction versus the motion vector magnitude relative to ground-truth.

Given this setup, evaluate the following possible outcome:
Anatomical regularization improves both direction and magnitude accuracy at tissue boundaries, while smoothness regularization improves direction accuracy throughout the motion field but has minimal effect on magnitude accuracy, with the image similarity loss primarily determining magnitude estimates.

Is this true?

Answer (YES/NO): NO